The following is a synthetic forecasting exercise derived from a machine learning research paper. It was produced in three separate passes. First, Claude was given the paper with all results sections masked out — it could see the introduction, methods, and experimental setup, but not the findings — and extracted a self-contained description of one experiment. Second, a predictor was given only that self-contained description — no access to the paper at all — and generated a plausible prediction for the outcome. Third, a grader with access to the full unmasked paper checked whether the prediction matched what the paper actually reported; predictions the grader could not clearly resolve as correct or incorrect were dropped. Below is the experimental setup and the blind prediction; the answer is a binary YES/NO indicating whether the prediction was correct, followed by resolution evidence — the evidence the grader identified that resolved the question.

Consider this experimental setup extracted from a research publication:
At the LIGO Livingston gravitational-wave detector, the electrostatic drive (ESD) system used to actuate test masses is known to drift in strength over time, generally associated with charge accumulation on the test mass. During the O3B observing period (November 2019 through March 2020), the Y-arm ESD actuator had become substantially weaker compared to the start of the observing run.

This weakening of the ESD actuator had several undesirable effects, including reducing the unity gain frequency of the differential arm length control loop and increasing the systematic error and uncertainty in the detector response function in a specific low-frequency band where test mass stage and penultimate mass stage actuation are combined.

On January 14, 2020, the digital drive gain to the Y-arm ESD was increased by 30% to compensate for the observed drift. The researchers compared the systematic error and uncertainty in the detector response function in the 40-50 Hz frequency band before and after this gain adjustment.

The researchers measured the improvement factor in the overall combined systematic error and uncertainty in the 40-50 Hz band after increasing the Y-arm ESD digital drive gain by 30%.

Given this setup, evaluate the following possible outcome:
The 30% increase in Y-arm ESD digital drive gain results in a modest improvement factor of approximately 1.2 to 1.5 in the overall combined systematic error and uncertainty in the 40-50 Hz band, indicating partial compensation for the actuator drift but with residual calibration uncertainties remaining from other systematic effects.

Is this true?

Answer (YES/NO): NO